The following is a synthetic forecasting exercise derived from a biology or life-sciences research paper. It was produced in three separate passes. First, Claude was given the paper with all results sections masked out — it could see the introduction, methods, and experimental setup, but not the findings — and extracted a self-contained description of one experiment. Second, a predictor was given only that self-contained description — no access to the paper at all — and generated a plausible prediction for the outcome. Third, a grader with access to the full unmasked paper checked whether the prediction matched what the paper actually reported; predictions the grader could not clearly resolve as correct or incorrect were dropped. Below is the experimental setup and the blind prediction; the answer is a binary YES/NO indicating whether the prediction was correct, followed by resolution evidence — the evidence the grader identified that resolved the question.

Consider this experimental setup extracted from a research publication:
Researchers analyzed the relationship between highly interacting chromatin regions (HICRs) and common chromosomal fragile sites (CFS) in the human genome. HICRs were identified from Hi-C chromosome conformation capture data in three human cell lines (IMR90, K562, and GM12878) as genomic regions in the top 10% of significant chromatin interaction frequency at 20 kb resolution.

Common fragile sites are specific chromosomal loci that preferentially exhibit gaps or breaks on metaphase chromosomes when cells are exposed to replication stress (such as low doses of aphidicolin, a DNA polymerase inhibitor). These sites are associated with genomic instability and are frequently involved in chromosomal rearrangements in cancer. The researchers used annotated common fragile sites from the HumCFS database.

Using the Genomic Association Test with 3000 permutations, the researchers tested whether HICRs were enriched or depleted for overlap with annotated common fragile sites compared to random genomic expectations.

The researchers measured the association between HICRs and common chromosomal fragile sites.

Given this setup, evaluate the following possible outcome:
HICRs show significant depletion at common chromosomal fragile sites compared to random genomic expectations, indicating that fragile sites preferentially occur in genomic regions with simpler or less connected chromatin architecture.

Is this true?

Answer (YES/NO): NO